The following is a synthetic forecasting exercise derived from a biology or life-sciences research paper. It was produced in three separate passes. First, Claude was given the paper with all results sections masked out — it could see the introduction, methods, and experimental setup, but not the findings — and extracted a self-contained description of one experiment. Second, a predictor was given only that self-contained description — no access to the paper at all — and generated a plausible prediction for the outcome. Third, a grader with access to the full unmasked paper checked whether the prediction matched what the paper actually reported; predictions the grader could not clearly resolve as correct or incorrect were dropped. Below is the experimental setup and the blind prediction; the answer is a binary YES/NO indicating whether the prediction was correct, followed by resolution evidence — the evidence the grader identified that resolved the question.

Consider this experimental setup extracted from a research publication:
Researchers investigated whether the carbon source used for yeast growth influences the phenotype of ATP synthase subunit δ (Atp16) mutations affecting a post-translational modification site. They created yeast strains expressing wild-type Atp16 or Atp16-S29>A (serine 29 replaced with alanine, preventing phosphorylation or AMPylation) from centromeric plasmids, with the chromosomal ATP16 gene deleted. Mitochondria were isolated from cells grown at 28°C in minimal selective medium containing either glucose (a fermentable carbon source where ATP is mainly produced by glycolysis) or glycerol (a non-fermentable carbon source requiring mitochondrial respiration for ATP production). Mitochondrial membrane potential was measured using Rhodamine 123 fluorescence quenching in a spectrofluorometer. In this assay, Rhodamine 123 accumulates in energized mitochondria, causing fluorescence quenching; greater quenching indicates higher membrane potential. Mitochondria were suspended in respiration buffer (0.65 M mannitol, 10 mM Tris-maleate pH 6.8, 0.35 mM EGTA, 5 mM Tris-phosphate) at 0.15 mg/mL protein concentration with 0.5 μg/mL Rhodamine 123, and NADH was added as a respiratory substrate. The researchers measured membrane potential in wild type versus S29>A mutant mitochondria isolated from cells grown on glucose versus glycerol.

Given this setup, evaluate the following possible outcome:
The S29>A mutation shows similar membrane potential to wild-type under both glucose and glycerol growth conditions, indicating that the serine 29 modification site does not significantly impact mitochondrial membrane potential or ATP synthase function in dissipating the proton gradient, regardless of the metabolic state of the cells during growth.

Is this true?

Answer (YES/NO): NO